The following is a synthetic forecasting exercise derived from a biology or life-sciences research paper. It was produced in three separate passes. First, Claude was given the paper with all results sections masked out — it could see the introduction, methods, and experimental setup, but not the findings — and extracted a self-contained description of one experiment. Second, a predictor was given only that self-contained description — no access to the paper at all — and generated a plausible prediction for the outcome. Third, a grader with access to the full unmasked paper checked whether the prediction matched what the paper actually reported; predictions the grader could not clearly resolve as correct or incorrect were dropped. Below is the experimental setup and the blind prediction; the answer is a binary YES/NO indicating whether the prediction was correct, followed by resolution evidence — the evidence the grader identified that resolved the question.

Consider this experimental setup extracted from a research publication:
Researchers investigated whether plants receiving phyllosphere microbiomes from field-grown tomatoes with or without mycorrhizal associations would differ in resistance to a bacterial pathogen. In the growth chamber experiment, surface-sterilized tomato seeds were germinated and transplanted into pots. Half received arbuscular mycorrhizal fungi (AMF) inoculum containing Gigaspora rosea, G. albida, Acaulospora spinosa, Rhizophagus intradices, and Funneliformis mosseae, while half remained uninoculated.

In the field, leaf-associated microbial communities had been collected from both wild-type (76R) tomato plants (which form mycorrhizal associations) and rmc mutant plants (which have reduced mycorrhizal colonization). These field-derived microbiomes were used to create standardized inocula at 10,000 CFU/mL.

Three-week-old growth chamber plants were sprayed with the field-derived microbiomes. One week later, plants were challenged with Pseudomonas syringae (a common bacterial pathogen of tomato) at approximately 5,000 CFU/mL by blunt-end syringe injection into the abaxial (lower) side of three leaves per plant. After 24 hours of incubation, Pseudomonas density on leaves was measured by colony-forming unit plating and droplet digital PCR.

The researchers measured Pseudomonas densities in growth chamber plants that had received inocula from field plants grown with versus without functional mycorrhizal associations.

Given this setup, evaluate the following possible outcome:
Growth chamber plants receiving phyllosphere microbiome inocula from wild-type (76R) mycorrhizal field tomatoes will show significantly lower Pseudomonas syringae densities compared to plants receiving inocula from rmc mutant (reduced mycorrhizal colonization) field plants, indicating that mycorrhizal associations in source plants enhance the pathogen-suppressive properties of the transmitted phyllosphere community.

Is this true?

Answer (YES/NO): NO